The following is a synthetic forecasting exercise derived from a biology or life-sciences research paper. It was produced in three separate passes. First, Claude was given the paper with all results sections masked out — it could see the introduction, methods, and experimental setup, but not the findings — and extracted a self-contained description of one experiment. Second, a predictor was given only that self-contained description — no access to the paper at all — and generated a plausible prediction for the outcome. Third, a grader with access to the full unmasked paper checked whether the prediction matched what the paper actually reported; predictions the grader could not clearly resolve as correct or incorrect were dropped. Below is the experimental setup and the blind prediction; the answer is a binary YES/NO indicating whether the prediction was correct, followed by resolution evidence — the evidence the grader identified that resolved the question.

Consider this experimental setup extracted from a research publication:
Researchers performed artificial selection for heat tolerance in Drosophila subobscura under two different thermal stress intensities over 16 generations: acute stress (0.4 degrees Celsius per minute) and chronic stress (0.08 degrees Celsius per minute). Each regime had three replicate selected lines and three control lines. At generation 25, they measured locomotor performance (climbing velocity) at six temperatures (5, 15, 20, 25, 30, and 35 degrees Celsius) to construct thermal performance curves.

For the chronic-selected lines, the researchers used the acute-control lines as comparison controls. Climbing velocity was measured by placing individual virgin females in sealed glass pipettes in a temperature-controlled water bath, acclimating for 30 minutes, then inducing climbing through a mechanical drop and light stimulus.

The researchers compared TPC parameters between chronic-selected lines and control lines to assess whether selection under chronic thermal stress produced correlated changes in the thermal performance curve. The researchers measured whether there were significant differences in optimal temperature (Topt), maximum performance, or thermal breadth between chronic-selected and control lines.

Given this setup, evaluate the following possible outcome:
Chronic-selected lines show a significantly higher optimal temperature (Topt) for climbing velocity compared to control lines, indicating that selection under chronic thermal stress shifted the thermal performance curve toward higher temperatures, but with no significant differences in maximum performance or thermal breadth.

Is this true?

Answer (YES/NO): NO